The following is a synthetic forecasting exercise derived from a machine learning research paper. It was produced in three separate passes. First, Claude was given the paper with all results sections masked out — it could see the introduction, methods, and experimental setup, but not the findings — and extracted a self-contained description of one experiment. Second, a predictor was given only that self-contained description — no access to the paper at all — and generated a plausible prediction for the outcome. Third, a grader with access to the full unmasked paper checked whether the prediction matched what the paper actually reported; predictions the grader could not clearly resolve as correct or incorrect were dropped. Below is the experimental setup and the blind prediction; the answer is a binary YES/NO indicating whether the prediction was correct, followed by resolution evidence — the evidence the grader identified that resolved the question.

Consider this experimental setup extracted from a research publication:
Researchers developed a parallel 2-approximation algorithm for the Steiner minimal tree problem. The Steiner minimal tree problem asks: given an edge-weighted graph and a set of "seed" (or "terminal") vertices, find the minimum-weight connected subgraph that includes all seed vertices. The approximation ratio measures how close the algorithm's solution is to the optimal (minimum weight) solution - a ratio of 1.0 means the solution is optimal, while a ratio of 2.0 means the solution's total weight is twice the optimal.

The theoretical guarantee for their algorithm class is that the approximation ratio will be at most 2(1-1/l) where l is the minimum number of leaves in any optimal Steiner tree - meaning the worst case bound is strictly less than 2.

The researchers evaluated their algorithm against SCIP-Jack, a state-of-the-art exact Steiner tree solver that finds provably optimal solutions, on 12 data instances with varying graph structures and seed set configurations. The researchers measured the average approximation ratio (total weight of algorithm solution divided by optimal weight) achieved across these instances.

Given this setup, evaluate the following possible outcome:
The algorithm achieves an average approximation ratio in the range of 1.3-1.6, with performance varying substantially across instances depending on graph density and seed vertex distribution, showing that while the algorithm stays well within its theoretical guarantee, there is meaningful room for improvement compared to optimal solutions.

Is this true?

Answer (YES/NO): NO